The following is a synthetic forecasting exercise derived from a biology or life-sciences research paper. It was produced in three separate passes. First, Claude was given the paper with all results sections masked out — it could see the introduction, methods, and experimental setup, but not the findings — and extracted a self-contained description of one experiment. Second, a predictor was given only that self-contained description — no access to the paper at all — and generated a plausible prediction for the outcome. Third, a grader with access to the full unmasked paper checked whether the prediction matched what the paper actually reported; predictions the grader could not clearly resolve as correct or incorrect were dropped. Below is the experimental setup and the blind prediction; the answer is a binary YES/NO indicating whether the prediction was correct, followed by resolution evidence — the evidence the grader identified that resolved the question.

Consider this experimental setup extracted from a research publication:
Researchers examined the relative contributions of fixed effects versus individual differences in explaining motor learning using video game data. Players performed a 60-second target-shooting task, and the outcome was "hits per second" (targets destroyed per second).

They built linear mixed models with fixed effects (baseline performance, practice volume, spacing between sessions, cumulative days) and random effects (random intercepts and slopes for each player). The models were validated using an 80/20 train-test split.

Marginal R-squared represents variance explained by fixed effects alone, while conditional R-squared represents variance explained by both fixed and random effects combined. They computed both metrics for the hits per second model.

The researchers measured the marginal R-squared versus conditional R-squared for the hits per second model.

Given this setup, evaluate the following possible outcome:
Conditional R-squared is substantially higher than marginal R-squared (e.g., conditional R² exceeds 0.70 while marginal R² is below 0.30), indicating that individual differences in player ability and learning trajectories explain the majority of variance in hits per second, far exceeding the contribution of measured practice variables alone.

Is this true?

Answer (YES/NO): NO